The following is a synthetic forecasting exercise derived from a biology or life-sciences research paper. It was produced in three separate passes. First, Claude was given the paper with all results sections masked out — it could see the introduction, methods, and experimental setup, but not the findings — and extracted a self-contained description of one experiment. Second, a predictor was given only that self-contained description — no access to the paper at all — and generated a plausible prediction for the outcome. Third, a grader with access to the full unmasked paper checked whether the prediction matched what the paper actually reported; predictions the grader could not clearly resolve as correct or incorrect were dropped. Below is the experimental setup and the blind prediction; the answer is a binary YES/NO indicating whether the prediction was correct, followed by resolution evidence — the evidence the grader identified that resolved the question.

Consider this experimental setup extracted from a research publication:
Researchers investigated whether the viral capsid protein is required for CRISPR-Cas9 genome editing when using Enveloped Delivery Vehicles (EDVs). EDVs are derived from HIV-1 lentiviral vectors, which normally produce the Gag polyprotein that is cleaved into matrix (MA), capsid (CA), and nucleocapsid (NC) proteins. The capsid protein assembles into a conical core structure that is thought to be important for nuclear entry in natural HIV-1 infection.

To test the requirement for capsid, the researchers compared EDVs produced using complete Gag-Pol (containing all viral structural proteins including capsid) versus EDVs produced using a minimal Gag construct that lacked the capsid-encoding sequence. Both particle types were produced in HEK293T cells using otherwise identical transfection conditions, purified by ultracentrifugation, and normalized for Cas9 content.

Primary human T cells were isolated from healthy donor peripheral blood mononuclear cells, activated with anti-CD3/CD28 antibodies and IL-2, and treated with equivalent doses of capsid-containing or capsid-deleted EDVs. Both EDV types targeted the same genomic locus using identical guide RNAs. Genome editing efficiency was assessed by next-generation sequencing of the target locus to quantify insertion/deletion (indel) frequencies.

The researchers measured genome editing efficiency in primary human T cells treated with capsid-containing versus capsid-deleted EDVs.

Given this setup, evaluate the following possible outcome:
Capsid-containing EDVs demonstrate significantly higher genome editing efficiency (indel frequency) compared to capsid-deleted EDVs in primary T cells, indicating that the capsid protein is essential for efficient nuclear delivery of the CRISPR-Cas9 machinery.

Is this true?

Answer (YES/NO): NO